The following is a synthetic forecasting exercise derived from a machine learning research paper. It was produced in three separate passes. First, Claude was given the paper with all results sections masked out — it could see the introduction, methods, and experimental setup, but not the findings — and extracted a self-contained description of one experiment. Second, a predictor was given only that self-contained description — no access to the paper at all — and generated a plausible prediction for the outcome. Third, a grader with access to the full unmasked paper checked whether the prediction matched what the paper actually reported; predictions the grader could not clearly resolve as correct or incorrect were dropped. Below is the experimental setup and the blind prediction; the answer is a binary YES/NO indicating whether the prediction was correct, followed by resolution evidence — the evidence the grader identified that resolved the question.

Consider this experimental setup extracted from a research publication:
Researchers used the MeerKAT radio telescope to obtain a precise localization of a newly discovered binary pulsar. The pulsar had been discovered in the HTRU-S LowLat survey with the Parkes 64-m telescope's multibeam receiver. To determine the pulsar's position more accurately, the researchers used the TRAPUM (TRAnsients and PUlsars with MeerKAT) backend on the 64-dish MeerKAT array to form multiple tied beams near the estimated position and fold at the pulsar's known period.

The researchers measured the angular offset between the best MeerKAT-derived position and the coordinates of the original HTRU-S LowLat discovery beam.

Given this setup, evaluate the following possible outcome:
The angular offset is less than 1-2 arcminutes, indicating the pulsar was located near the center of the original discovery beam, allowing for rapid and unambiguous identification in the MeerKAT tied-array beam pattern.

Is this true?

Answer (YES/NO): NO